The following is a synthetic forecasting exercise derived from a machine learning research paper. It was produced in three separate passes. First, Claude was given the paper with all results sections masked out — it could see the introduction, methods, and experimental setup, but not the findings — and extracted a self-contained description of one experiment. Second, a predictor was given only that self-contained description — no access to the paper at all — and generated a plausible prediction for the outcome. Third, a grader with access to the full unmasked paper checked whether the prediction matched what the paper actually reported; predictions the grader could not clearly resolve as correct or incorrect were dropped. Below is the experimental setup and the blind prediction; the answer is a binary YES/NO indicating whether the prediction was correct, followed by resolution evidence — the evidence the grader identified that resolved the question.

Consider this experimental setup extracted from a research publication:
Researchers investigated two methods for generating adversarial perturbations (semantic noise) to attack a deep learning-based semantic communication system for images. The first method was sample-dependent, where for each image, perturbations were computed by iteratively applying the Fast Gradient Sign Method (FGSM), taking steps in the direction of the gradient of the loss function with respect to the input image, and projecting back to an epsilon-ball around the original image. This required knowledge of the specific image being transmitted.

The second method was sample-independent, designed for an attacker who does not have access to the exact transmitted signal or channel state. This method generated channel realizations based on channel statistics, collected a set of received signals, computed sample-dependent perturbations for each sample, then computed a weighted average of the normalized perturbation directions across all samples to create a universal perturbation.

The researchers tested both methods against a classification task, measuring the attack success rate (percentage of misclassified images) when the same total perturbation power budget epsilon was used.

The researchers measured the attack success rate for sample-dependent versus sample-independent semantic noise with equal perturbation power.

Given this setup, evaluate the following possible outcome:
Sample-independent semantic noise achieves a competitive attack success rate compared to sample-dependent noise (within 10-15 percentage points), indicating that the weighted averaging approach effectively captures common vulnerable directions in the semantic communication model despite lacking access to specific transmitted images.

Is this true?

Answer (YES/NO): NO